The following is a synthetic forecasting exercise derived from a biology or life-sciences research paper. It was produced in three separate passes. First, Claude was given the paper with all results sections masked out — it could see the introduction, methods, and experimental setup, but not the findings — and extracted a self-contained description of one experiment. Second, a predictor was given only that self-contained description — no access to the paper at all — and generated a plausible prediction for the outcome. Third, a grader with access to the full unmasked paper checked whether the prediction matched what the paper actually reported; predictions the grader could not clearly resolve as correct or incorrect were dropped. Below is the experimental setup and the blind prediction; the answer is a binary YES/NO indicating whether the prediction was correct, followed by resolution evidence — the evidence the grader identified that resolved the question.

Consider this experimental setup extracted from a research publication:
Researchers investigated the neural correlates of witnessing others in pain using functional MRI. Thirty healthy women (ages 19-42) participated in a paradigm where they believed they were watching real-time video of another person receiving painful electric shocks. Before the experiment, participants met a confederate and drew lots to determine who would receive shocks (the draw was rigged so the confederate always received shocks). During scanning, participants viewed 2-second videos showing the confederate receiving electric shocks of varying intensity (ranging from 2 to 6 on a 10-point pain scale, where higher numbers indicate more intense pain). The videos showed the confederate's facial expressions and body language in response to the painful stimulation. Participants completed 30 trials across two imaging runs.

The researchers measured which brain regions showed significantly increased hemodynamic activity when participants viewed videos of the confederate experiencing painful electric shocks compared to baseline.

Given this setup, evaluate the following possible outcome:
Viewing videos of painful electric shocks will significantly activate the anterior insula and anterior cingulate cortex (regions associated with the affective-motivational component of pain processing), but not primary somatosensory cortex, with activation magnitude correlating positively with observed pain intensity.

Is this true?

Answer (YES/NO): NO